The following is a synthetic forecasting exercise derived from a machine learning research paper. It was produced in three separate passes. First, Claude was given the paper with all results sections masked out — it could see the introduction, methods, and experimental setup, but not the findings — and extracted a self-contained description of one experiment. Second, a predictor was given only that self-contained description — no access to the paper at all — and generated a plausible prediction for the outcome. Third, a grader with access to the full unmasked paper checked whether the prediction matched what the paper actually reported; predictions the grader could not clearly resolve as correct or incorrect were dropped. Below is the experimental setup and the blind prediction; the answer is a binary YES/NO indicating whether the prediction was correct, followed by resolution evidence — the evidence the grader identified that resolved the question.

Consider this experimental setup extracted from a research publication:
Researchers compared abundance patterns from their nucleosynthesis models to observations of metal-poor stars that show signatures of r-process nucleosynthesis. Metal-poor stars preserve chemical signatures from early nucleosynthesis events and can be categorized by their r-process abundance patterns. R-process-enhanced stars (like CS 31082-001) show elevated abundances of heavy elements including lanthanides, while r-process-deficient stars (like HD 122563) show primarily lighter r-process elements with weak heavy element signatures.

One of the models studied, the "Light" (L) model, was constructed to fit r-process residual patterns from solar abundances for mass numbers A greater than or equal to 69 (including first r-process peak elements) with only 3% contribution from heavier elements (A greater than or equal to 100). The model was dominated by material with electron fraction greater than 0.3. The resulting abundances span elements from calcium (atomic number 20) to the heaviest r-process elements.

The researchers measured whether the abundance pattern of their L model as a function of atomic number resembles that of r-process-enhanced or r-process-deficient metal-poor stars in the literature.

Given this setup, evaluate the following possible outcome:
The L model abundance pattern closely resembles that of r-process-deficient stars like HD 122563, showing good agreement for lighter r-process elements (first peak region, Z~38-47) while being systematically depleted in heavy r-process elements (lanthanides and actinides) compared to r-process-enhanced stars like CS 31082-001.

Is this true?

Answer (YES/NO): YES